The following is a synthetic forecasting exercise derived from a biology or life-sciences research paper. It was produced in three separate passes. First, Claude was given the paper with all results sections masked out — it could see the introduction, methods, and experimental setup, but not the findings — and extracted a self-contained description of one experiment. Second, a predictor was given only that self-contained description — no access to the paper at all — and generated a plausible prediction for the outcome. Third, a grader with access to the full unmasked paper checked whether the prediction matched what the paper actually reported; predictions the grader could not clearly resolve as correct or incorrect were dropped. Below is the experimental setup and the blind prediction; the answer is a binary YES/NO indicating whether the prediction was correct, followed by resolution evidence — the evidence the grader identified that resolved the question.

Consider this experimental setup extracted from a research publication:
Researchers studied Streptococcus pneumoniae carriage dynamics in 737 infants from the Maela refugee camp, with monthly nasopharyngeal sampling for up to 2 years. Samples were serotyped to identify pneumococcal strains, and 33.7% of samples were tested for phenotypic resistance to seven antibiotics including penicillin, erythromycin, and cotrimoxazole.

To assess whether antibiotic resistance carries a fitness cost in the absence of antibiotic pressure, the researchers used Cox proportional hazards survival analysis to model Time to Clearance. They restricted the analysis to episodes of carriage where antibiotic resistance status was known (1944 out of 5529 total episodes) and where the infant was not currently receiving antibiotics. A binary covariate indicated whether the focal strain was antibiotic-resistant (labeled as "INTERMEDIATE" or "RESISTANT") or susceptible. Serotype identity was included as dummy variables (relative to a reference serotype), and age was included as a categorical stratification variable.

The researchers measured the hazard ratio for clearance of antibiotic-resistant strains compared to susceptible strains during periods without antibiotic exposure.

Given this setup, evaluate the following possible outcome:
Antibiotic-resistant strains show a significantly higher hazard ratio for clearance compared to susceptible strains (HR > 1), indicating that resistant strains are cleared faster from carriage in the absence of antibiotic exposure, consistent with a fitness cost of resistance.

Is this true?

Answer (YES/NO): NO